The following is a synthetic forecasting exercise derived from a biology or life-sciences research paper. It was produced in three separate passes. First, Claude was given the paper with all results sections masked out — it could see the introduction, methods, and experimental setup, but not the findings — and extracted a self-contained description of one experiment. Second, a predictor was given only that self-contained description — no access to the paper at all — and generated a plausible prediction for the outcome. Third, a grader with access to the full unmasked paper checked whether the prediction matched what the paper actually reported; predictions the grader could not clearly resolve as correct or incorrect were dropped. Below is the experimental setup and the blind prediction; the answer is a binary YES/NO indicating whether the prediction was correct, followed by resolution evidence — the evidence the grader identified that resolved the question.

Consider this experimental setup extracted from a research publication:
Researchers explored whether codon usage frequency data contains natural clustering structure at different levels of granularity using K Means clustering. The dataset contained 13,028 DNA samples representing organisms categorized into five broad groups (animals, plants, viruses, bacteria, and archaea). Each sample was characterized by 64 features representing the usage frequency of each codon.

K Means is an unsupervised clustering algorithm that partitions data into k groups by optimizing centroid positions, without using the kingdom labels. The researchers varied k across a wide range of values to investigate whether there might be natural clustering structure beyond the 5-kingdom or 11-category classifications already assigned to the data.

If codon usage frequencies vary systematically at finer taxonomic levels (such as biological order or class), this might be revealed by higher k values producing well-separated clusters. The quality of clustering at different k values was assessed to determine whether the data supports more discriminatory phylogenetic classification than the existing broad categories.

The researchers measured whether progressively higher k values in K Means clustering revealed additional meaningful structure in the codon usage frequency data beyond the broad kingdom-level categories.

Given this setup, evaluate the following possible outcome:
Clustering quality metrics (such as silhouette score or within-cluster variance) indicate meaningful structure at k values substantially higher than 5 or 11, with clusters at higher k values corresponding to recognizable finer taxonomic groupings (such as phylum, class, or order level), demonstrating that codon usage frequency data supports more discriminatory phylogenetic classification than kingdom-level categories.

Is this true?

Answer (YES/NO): NO